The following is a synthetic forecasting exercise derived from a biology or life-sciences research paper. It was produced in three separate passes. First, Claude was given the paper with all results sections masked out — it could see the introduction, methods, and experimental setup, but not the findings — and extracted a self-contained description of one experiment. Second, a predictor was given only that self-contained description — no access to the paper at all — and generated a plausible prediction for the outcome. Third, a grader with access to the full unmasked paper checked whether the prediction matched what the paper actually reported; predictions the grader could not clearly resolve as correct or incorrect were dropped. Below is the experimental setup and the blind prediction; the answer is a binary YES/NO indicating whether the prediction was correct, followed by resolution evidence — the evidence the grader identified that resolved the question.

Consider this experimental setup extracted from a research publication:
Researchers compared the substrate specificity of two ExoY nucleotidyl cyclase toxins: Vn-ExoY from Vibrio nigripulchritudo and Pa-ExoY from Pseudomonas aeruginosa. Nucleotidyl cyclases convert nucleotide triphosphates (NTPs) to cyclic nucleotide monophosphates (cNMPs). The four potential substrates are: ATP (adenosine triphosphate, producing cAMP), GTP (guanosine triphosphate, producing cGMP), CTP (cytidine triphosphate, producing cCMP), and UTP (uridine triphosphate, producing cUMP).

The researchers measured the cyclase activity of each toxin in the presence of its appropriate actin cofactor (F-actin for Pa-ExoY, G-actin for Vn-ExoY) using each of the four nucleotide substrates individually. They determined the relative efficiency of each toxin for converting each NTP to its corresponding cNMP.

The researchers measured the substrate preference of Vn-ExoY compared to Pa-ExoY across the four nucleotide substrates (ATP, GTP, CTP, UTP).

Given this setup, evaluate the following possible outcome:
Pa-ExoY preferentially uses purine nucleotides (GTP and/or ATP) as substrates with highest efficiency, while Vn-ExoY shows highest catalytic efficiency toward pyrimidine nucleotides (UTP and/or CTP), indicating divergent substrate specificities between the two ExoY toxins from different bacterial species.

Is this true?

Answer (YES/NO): NO